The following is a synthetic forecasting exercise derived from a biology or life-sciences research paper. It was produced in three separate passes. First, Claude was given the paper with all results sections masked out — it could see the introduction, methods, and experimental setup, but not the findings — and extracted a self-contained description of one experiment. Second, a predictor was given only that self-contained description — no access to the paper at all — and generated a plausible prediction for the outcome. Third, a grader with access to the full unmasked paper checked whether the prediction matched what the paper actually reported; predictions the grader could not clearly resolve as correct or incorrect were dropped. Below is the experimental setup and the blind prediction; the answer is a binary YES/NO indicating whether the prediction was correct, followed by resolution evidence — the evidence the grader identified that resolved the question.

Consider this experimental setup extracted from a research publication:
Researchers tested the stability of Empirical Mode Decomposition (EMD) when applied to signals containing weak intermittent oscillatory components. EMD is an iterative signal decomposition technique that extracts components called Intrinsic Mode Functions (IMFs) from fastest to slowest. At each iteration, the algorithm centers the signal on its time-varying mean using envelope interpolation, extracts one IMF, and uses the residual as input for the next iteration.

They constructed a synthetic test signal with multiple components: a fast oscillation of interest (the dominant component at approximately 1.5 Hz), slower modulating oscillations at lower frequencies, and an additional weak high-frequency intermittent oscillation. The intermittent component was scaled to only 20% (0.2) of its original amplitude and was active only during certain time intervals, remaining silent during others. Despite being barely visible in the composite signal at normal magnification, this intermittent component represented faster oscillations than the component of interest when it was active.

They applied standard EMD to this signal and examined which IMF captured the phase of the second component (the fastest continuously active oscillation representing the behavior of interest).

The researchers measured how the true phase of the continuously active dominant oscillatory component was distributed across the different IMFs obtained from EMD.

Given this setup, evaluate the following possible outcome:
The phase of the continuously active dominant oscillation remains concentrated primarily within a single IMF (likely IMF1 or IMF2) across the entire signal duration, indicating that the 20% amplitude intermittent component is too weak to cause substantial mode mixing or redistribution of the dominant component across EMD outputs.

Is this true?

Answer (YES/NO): NO